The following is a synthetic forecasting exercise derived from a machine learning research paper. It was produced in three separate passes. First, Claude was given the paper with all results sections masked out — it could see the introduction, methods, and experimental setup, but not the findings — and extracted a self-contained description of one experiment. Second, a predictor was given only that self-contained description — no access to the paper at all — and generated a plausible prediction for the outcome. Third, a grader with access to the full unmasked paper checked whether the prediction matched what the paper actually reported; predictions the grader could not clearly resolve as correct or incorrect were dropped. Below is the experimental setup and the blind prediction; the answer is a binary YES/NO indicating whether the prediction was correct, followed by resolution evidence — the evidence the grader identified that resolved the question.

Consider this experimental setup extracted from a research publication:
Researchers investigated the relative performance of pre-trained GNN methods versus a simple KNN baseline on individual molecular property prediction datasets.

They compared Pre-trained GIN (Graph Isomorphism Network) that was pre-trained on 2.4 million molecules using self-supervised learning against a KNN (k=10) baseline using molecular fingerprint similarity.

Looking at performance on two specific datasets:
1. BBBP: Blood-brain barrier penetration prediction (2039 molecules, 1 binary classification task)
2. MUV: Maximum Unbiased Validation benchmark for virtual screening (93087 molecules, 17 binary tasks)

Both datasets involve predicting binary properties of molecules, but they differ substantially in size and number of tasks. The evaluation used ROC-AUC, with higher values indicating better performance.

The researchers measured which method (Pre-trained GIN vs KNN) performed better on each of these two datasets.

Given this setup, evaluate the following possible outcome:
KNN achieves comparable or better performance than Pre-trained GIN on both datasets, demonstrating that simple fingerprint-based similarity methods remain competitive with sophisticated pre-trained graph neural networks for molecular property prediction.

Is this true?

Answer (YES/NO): NO